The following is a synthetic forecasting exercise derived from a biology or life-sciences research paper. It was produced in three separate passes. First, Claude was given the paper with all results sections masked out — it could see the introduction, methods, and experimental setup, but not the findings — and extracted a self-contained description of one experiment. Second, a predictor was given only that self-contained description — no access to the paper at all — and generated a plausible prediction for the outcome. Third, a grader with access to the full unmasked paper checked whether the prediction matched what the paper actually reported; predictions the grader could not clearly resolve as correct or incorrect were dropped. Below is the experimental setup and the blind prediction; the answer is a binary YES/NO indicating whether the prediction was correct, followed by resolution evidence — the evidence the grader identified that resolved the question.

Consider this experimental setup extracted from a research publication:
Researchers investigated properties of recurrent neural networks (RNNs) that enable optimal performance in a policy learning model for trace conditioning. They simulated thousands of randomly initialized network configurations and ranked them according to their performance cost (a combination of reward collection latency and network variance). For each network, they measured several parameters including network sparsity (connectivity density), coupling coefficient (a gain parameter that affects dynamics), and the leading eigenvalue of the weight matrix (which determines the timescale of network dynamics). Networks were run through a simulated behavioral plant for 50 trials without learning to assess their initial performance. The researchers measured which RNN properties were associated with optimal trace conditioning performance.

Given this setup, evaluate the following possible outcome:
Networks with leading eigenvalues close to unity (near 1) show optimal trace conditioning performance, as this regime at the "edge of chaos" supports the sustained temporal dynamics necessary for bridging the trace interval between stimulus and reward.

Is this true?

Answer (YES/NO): NO